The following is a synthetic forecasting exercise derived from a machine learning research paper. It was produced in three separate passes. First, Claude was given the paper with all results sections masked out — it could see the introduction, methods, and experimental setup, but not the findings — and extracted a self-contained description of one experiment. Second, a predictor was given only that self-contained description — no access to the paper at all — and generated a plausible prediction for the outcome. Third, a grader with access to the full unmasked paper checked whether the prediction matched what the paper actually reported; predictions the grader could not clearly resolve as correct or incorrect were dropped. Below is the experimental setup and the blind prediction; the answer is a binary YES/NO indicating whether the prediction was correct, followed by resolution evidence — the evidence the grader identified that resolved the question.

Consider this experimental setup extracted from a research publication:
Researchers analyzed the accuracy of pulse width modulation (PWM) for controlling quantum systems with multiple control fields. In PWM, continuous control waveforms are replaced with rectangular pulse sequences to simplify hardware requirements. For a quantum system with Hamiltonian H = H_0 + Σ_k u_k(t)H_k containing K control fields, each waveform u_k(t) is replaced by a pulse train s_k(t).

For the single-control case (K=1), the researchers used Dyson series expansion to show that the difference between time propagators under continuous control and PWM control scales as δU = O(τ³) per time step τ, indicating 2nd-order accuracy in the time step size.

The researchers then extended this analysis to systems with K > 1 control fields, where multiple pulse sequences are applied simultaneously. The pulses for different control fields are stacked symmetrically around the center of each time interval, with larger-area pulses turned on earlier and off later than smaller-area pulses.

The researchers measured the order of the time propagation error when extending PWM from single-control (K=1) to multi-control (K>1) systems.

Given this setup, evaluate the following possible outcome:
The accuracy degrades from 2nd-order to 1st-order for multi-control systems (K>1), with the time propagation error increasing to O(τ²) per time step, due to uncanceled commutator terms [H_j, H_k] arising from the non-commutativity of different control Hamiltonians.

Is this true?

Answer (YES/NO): NO